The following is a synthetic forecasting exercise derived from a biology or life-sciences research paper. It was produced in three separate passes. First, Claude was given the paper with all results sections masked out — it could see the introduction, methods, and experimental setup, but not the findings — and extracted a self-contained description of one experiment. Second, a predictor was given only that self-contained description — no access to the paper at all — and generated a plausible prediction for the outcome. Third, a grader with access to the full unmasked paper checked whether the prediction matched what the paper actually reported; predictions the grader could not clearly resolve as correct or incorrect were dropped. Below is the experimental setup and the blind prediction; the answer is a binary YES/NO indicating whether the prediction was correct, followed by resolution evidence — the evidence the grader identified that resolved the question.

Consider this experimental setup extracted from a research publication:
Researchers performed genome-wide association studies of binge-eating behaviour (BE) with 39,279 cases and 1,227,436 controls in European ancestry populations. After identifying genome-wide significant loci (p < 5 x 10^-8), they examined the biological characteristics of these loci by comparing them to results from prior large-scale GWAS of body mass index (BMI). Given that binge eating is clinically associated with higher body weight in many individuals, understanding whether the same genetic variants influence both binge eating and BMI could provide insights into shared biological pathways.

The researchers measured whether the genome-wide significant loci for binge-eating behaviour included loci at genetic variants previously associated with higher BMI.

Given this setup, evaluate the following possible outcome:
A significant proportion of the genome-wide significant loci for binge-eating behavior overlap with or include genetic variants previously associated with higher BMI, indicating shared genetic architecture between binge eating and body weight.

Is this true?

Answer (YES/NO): NO